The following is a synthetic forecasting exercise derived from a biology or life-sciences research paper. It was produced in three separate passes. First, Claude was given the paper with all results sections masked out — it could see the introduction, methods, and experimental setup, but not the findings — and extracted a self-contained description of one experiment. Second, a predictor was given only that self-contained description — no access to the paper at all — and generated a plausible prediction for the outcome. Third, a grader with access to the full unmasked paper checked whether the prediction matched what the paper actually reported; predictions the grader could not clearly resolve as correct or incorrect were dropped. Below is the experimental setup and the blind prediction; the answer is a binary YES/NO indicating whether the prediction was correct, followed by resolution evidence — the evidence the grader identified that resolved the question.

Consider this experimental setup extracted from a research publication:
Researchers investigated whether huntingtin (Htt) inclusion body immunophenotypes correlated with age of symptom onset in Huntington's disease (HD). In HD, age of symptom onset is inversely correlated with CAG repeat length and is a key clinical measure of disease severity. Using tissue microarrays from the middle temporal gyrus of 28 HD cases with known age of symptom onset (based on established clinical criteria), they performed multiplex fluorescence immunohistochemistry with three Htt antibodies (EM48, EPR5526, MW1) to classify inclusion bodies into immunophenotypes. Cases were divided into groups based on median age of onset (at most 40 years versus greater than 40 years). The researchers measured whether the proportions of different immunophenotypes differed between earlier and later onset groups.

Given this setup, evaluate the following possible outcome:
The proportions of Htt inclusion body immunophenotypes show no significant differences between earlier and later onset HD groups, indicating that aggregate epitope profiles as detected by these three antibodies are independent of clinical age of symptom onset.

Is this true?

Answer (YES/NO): NO